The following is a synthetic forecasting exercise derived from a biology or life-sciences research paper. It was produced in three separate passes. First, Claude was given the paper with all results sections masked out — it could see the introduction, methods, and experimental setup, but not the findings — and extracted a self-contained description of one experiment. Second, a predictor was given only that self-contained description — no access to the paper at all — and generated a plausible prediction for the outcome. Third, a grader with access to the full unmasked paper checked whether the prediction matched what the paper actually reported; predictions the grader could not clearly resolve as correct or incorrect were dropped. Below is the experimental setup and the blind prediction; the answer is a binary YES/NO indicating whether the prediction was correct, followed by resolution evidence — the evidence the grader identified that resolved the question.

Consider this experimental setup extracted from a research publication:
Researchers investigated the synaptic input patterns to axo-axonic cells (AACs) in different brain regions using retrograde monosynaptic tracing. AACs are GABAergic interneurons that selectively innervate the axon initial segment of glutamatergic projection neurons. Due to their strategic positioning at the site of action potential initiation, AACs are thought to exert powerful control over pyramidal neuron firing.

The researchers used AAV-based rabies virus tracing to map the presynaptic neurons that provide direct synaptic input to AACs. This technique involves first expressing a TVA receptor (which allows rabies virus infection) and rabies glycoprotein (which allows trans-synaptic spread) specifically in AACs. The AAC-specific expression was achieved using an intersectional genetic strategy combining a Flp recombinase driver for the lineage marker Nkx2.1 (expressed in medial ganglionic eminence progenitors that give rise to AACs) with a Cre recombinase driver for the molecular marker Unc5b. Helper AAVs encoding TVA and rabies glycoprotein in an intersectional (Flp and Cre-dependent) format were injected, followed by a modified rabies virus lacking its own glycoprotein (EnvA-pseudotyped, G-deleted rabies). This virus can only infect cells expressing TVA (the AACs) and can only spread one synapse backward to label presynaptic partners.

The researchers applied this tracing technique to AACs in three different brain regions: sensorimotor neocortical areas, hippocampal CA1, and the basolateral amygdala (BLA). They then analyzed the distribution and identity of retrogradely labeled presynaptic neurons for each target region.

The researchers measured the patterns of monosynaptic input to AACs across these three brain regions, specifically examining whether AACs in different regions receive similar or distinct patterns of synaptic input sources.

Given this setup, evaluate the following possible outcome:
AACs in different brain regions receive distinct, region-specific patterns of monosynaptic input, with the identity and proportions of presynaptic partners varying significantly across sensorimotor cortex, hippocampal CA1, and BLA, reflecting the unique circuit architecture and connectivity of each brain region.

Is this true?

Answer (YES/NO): YES